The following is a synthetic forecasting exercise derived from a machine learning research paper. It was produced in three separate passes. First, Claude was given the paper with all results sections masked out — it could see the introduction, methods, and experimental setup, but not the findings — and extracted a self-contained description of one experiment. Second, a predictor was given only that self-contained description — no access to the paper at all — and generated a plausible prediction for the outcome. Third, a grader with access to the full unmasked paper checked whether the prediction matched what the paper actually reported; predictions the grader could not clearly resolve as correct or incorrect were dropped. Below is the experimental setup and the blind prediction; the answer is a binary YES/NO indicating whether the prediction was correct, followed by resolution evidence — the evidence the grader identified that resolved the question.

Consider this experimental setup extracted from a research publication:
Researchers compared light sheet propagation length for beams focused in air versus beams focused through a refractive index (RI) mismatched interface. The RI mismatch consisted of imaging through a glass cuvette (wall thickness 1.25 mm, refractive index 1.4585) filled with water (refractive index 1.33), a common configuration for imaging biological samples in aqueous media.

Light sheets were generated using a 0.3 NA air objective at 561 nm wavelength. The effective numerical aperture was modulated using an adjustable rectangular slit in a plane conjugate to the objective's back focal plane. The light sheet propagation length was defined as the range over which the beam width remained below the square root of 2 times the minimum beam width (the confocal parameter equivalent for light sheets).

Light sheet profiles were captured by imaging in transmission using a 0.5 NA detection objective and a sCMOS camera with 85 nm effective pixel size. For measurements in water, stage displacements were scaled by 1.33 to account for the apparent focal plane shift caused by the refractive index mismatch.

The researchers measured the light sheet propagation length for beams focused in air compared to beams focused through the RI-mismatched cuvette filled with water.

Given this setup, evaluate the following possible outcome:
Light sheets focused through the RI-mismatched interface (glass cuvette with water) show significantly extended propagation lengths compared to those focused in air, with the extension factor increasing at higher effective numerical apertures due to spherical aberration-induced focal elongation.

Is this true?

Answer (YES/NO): NO